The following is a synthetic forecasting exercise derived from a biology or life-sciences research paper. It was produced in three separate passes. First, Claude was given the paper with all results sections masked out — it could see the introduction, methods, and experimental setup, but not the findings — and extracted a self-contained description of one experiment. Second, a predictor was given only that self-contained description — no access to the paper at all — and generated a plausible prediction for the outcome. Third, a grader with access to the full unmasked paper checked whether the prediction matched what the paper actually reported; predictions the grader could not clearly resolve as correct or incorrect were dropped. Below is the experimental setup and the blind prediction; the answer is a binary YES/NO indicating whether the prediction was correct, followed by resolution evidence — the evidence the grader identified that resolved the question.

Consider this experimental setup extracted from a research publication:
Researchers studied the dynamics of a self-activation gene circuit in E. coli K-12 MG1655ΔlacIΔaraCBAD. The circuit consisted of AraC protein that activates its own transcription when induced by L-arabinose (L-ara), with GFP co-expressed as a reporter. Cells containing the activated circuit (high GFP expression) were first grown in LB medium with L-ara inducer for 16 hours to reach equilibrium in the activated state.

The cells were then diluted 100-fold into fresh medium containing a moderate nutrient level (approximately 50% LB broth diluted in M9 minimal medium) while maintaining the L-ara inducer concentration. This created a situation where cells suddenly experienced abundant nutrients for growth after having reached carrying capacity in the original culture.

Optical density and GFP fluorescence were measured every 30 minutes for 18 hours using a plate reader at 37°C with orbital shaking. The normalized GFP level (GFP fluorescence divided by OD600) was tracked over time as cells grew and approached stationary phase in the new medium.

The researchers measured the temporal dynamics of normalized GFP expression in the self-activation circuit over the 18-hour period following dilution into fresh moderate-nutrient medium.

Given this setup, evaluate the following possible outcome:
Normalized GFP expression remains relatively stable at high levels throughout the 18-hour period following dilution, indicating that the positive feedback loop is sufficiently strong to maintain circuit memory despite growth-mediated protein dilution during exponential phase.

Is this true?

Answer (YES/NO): NO